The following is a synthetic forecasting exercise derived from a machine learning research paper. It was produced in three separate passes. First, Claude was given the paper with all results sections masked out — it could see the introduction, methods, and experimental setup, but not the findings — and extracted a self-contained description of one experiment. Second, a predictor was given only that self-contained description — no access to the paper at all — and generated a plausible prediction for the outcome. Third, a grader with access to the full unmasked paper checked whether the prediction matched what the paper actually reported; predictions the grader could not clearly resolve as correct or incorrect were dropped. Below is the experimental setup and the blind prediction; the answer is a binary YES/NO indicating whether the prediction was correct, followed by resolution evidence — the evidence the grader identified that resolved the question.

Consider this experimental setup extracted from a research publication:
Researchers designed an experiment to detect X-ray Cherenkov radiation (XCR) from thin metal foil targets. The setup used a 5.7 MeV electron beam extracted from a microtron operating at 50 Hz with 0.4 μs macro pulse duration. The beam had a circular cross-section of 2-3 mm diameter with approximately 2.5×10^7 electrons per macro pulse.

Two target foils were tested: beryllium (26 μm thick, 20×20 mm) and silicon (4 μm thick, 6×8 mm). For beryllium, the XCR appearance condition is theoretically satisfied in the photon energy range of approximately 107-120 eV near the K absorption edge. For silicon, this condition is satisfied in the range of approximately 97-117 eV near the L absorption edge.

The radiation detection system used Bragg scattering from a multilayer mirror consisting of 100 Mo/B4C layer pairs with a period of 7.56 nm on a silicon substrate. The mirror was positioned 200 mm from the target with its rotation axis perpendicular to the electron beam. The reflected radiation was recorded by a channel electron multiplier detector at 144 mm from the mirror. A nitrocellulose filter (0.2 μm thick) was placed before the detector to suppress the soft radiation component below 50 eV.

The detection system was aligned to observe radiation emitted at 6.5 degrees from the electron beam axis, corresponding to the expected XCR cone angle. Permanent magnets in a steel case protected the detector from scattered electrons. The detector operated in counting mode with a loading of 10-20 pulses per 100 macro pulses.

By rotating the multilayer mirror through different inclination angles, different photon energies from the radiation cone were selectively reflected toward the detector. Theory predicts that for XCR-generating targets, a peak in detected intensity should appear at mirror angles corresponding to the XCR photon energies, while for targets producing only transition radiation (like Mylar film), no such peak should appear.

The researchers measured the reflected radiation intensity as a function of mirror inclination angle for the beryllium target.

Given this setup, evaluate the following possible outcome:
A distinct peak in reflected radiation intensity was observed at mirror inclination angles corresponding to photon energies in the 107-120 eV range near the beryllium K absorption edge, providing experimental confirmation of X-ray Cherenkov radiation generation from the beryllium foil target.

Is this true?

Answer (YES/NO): YES